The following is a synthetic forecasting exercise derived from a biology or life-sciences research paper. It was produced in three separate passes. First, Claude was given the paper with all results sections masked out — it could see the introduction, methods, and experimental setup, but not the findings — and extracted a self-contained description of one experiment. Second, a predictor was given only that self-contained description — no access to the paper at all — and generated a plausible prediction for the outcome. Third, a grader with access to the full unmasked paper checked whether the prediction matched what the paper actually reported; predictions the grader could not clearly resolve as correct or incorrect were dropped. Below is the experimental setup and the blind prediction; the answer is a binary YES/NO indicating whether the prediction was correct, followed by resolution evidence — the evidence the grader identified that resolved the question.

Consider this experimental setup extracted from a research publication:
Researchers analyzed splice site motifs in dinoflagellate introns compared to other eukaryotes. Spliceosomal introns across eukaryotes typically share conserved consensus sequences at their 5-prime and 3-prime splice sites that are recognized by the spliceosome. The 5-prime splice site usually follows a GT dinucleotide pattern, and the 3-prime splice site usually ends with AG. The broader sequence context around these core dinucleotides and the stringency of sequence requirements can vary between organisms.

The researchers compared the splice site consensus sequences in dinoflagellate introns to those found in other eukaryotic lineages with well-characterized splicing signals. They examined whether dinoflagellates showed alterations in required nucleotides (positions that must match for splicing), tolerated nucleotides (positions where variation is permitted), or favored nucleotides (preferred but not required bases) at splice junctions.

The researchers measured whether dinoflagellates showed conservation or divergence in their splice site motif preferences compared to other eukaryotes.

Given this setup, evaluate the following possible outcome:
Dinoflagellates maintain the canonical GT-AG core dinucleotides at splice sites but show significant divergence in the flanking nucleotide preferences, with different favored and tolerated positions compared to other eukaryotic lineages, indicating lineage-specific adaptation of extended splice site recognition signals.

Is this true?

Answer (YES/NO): NO